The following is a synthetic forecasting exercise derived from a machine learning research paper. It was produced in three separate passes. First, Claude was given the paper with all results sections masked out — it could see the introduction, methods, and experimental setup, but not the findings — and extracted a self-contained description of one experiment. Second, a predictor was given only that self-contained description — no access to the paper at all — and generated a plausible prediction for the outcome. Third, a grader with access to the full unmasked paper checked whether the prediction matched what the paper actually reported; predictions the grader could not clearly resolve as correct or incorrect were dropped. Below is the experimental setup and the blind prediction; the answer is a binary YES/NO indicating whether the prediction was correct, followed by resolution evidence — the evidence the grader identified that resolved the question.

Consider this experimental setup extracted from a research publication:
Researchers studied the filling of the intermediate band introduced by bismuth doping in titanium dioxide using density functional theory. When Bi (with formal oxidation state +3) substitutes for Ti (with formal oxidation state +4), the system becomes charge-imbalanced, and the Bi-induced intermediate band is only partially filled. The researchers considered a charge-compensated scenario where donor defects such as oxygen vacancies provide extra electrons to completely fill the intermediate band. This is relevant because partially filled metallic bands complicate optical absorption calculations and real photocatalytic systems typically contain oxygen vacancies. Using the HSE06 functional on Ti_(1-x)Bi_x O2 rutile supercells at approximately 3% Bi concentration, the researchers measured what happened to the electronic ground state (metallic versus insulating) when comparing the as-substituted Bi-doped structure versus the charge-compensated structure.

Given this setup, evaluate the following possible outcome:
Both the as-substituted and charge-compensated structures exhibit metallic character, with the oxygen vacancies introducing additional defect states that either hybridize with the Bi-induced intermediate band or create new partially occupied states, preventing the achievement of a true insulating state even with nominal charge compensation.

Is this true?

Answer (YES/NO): NO